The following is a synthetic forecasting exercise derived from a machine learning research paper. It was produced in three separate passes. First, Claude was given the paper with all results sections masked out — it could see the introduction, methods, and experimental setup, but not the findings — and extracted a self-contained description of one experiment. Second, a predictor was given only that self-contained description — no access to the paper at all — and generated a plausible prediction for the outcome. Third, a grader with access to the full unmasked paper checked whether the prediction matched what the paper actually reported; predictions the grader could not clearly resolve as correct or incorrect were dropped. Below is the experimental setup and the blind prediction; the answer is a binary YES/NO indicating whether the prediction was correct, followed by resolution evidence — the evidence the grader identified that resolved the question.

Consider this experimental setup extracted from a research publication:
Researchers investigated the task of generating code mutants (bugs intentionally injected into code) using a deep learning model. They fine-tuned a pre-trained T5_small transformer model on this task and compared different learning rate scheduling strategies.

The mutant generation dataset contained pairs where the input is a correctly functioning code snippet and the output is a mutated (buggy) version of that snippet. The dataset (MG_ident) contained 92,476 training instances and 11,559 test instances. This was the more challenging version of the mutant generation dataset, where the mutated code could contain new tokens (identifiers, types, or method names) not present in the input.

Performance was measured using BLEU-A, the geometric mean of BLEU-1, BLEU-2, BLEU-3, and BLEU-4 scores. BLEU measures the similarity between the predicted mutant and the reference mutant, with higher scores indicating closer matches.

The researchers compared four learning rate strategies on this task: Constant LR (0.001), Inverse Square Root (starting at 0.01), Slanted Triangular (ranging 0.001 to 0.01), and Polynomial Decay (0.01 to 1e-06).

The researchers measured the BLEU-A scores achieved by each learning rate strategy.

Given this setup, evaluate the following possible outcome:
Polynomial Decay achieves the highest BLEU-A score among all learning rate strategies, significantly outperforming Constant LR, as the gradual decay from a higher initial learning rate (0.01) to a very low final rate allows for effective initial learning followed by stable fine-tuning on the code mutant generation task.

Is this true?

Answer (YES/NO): NO